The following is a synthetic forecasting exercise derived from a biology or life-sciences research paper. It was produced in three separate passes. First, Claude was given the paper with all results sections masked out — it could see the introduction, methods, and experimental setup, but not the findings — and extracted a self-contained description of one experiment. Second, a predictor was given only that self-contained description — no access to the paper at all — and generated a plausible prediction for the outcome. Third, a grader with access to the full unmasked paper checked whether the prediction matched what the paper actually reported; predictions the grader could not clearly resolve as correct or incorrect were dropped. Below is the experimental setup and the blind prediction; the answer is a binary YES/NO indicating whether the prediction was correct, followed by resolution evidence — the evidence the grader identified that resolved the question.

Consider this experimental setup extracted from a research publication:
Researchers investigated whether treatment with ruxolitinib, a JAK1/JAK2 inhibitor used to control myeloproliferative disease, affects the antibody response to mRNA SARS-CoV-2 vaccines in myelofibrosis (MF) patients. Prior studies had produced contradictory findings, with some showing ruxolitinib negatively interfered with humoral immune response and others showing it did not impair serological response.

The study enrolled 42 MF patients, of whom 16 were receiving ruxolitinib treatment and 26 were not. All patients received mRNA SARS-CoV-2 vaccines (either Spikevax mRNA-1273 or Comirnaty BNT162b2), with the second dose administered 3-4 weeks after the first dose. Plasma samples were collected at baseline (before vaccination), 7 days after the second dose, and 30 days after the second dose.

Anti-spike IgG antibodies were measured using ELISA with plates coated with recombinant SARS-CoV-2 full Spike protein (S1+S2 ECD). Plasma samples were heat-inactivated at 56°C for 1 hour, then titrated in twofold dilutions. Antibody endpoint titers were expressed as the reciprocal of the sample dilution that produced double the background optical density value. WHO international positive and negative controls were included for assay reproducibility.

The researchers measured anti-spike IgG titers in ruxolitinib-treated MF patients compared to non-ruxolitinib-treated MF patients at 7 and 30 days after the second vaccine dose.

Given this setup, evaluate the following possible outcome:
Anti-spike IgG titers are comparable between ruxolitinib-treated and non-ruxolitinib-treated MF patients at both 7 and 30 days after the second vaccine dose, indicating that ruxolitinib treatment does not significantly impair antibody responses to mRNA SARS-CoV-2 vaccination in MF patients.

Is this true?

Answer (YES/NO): NO